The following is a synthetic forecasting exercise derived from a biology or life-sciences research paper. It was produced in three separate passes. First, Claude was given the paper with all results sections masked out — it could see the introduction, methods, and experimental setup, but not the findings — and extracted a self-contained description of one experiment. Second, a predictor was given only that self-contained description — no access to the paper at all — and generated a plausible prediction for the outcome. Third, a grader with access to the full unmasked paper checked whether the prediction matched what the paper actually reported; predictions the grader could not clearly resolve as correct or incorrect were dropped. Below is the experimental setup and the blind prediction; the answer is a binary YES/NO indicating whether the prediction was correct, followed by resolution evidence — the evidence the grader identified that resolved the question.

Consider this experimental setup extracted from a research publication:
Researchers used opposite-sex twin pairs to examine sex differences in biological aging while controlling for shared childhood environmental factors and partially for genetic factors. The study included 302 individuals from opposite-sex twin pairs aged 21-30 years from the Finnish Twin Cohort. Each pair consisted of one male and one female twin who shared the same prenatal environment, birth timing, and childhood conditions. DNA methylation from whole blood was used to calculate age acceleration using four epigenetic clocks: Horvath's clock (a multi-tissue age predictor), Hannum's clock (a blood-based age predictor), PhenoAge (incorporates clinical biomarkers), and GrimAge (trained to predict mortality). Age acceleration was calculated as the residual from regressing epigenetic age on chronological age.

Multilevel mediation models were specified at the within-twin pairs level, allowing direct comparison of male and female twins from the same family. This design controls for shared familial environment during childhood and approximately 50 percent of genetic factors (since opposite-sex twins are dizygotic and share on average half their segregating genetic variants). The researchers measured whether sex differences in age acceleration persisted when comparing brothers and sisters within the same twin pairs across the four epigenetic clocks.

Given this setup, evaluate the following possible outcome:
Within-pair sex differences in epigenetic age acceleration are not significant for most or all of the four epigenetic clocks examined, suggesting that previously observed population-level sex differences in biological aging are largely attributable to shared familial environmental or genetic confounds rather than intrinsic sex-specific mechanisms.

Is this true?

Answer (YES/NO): NO